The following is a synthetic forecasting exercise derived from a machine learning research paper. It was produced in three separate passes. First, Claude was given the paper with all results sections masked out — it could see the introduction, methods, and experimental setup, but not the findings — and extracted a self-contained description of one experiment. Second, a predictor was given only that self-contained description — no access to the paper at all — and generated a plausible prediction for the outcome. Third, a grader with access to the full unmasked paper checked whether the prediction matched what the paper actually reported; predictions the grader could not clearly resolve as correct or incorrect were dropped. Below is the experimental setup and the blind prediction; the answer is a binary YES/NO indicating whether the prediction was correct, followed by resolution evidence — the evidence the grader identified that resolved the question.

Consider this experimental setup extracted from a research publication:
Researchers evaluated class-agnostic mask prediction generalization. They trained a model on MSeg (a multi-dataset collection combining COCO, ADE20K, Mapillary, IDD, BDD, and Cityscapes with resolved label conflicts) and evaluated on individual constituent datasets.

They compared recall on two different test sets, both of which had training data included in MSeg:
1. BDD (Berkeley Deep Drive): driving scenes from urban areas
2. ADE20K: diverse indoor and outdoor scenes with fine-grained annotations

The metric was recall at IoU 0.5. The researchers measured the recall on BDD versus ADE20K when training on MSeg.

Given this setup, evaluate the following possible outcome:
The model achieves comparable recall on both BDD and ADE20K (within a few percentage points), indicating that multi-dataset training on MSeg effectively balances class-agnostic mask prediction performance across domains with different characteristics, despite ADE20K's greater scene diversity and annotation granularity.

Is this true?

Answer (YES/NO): NO